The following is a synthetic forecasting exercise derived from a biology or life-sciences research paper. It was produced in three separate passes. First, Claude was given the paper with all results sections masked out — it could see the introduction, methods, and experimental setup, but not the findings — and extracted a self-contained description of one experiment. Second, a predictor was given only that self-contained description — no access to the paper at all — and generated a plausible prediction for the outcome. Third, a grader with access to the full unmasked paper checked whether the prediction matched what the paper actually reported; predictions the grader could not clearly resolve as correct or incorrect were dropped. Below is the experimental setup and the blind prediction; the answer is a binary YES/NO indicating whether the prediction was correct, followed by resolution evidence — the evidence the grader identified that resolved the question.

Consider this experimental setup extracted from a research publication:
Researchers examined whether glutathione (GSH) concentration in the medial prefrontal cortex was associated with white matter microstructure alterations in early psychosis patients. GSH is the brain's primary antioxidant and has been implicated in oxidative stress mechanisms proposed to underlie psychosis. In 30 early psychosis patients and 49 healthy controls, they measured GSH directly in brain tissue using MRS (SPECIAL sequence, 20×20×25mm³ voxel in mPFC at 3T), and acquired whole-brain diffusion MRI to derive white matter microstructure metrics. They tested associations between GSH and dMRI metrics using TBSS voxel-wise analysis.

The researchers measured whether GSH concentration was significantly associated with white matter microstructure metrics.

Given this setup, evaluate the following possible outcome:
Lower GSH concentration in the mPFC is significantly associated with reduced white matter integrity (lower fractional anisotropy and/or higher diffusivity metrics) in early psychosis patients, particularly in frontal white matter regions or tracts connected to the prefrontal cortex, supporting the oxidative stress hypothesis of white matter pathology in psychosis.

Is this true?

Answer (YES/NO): NO